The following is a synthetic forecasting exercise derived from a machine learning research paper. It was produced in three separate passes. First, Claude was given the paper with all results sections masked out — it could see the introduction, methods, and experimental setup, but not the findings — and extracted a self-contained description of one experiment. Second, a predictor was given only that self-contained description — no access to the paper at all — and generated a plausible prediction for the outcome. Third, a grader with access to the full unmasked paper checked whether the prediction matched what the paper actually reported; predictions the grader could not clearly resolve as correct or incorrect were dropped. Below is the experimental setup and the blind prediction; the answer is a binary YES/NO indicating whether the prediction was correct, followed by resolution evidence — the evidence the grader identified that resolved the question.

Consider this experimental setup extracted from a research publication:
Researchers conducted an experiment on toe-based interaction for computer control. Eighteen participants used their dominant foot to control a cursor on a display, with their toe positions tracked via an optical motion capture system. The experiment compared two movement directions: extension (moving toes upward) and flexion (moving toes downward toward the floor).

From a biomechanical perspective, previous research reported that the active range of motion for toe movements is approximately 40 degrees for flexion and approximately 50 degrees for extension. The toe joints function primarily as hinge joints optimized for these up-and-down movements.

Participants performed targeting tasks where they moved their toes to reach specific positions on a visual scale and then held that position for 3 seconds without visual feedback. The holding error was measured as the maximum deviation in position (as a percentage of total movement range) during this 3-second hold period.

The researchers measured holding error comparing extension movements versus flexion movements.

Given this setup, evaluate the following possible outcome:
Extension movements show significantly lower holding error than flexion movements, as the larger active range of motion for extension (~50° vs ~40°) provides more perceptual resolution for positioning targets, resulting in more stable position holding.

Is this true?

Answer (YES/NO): NO